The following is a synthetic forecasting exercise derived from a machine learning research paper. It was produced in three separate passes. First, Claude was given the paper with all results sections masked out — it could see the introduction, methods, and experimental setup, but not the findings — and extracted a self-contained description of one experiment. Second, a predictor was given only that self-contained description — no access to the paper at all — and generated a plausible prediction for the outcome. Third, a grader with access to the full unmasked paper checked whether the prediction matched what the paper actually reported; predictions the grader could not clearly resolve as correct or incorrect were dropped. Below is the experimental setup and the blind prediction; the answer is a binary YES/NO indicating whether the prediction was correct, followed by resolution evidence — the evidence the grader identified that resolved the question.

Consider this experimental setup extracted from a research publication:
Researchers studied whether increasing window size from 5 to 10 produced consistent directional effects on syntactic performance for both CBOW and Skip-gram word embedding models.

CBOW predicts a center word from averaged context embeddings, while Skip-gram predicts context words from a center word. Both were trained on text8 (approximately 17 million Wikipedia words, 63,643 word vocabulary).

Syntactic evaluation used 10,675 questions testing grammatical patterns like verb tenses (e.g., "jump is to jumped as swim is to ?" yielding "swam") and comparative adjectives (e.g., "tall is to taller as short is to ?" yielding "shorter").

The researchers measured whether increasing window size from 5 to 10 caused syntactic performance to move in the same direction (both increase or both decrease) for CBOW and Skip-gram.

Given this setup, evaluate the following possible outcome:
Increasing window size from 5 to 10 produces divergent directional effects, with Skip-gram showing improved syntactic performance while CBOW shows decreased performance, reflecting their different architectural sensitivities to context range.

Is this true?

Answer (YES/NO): YES